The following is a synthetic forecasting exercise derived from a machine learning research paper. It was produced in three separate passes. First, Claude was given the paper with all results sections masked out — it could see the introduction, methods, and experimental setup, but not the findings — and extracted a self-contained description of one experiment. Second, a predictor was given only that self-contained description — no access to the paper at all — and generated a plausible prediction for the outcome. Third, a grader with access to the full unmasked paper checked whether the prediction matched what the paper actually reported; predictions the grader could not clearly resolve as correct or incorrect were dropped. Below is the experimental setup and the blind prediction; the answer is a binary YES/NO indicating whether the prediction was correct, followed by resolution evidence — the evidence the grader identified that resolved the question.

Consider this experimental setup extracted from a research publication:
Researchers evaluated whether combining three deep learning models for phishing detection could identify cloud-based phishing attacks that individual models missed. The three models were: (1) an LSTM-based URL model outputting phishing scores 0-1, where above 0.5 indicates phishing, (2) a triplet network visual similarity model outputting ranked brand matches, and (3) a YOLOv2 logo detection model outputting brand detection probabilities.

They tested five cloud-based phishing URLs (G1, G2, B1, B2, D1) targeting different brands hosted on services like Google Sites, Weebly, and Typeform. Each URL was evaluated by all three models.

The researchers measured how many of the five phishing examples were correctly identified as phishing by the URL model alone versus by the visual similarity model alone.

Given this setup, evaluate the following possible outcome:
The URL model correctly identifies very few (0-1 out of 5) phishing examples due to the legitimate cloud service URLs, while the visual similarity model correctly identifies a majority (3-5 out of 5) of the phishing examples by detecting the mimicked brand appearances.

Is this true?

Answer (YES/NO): NO